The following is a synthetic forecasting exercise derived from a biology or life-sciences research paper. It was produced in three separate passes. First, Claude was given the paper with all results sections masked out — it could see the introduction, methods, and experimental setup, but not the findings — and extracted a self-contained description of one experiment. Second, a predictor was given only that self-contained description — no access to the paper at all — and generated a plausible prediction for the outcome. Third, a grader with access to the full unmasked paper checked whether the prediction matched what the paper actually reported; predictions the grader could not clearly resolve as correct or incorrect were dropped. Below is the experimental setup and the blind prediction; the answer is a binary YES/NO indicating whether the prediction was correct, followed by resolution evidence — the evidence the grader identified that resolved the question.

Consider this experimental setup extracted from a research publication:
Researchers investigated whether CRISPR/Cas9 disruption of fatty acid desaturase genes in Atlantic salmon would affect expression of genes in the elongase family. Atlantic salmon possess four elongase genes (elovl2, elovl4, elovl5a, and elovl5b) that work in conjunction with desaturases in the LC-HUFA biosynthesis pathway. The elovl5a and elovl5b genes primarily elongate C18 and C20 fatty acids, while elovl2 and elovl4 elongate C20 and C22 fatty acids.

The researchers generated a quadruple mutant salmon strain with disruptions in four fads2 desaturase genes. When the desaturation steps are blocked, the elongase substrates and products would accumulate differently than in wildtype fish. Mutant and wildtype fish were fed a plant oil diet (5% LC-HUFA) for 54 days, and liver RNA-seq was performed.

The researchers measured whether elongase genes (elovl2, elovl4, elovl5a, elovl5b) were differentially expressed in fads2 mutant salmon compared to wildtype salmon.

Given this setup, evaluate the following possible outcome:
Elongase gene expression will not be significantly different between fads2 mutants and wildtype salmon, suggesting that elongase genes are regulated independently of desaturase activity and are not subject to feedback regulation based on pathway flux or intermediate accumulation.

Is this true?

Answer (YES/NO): YES